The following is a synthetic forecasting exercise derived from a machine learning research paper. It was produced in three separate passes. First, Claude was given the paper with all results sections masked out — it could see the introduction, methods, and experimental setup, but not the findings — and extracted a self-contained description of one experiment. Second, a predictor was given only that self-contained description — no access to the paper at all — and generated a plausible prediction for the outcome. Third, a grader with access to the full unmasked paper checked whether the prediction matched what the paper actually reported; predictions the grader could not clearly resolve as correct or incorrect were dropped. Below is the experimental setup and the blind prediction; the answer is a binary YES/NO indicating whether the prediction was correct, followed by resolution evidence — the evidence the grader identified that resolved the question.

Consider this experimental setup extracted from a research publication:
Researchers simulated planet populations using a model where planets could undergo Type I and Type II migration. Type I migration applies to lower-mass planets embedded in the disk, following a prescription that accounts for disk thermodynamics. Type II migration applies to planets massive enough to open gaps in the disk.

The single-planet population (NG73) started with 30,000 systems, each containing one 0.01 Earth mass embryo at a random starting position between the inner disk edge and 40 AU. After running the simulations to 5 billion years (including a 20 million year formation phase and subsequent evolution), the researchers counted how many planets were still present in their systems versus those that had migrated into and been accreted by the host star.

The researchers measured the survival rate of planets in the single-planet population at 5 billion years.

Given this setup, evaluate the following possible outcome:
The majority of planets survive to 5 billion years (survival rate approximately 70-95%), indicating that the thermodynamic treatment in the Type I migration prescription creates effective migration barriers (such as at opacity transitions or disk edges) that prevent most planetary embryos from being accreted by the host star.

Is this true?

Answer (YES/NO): NO